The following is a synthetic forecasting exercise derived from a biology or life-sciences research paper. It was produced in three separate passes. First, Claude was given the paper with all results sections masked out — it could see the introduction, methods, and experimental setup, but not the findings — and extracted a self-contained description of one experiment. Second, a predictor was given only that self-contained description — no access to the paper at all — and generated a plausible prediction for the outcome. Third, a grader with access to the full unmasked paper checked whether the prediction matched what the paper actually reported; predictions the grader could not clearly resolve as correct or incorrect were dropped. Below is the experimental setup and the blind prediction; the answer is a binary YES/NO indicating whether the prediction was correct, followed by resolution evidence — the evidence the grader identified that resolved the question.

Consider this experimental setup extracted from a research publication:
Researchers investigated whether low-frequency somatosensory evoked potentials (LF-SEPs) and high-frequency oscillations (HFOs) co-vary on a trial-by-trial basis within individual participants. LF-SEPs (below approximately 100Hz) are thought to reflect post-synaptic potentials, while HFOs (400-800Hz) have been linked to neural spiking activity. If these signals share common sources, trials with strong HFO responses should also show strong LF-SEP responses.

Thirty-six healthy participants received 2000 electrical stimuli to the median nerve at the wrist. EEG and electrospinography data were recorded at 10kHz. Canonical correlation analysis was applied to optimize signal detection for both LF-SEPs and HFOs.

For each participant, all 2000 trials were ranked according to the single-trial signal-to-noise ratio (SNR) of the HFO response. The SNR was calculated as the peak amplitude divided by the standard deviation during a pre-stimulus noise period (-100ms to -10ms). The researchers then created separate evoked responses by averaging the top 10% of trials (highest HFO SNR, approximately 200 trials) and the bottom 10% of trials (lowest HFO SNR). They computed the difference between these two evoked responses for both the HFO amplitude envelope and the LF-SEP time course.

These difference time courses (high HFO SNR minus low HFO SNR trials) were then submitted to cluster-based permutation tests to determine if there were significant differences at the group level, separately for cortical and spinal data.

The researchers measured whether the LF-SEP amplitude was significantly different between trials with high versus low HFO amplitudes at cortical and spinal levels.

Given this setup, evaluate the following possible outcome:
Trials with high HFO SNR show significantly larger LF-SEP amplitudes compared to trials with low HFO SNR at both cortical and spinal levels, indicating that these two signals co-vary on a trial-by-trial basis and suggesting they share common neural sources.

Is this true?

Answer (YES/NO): NO